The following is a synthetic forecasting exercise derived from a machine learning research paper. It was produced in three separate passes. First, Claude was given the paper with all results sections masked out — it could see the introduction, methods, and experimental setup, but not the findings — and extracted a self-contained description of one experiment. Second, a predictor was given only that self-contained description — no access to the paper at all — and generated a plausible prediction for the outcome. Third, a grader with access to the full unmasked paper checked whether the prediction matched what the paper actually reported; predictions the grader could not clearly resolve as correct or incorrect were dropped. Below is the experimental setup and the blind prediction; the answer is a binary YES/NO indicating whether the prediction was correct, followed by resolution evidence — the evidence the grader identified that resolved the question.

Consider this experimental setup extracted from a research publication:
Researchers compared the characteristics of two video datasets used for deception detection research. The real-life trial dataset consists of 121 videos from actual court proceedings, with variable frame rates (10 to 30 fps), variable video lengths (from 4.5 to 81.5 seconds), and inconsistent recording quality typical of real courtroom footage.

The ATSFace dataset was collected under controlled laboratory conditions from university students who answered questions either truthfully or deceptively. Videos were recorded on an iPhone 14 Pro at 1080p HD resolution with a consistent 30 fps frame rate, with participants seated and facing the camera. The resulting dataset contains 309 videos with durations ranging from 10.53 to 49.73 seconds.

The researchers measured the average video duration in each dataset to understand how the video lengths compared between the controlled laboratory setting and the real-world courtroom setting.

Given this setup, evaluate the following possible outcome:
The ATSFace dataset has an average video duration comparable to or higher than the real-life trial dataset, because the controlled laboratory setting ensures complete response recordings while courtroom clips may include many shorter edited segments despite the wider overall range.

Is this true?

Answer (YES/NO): NO